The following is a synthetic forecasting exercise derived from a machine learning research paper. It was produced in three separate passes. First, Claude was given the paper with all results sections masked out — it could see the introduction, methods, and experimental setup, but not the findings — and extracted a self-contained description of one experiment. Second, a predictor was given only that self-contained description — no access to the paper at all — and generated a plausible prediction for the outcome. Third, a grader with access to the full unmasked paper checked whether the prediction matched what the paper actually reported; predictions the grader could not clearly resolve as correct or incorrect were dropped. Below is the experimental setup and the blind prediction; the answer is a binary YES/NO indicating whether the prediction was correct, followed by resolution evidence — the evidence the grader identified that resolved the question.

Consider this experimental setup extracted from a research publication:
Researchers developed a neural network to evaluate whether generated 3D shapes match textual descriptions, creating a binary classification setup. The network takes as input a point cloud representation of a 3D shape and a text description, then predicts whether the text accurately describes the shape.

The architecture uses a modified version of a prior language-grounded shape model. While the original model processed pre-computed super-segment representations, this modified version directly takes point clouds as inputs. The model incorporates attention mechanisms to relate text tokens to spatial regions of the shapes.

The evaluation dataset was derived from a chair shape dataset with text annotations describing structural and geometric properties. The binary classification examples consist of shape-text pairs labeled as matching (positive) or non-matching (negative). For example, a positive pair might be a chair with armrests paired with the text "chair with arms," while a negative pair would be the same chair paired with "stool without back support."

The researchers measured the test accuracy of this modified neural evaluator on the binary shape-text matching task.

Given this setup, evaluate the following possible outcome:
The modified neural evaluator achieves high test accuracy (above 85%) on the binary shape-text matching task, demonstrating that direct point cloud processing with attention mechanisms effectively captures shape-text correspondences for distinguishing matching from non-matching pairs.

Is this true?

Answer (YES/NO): NO